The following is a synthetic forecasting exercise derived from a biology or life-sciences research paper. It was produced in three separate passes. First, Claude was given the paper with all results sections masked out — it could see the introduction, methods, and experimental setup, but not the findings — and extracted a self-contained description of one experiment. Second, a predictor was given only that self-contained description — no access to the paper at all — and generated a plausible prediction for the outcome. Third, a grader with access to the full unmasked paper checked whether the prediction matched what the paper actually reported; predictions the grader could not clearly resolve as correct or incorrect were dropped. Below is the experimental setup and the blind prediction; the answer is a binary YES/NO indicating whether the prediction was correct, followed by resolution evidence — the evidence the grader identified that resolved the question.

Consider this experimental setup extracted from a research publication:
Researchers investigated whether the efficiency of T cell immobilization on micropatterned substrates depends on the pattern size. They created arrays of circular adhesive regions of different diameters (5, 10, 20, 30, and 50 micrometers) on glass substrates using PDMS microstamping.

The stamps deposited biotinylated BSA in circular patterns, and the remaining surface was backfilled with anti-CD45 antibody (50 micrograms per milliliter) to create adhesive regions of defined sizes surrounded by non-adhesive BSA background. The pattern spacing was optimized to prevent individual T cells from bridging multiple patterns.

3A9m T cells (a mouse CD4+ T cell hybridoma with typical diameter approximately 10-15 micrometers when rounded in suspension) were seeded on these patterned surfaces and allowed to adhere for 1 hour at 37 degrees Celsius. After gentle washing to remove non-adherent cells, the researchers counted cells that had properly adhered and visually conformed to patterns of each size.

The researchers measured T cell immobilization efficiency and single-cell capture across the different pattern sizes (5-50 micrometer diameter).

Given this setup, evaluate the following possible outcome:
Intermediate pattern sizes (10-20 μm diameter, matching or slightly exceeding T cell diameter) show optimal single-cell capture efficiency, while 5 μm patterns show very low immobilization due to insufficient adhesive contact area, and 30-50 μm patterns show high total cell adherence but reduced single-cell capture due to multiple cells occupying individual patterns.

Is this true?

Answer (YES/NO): YES